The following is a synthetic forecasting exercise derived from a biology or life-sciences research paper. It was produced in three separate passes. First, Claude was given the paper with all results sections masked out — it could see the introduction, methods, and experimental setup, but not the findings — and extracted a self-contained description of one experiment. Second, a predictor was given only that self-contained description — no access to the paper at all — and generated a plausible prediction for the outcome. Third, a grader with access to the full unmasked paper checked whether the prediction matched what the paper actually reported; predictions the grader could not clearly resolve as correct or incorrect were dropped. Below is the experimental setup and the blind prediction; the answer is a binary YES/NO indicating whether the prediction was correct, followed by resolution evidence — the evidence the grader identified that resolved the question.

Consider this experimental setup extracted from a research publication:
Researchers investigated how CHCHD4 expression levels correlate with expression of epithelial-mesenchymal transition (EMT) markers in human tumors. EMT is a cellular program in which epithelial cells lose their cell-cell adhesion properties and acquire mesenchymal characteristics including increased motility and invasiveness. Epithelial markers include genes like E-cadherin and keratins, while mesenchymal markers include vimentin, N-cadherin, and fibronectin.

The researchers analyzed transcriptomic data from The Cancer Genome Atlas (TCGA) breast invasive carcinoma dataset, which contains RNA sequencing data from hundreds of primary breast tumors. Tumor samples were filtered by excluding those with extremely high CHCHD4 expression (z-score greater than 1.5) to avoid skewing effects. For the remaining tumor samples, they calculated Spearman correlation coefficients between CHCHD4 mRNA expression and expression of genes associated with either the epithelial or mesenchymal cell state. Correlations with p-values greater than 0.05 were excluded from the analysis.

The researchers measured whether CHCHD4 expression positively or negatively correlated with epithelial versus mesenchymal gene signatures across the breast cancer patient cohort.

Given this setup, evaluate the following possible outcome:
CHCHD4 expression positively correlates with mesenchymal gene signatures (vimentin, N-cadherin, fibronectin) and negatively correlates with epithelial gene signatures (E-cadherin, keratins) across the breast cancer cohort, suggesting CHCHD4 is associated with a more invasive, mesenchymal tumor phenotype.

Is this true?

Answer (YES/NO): NO